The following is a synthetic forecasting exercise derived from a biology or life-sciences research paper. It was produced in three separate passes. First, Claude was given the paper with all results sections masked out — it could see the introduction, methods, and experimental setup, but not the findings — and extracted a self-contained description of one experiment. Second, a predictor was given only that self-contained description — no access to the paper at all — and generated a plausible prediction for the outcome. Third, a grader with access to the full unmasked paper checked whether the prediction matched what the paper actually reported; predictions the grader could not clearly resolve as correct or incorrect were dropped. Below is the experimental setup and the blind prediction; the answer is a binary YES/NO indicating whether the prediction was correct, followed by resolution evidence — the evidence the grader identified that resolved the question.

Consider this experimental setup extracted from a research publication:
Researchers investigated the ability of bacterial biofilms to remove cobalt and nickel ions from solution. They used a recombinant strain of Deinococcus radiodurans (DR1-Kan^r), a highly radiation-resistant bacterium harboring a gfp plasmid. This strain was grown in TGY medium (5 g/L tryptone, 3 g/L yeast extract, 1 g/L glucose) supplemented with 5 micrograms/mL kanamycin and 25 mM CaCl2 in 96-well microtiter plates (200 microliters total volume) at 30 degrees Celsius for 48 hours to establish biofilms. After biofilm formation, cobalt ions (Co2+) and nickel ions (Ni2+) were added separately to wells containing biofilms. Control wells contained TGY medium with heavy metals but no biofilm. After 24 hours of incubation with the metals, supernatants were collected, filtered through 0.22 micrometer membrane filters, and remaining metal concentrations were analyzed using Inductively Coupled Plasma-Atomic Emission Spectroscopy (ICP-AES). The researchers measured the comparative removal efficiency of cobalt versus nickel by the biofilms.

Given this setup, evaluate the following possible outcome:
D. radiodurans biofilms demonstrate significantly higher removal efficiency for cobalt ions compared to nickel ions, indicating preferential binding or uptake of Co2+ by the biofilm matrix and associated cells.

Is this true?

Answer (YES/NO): YES